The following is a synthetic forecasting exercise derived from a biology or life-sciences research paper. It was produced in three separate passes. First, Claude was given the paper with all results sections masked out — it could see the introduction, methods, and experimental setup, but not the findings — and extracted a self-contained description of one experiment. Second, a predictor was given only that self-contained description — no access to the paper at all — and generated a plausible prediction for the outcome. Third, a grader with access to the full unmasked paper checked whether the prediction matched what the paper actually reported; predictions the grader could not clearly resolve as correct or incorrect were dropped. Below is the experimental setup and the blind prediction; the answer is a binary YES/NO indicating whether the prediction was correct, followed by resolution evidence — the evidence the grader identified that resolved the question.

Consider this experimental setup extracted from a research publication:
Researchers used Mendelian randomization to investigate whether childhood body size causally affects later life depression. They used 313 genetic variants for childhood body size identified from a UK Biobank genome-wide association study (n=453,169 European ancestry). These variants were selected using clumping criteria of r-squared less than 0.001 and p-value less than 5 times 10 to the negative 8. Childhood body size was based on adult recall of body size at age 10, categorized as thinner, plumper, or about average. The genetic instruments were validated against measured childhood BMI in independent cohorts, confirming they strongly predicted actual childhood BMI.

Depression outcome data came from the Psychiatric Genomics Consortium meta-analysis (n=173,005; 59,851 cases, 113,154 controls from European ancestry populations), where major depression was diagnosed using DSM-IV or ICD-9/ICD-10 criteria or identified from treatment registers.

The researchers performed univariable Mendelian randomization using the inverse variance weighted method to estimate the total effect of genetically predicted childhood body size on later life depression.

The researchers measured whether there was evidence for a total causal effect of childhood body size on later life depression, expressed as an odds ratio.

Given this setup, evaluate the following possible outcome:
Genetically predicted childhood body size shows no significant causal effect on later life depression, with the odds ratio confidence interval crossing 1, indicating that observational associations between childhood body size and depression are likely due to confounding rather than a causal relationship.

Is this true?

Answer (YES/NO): YES